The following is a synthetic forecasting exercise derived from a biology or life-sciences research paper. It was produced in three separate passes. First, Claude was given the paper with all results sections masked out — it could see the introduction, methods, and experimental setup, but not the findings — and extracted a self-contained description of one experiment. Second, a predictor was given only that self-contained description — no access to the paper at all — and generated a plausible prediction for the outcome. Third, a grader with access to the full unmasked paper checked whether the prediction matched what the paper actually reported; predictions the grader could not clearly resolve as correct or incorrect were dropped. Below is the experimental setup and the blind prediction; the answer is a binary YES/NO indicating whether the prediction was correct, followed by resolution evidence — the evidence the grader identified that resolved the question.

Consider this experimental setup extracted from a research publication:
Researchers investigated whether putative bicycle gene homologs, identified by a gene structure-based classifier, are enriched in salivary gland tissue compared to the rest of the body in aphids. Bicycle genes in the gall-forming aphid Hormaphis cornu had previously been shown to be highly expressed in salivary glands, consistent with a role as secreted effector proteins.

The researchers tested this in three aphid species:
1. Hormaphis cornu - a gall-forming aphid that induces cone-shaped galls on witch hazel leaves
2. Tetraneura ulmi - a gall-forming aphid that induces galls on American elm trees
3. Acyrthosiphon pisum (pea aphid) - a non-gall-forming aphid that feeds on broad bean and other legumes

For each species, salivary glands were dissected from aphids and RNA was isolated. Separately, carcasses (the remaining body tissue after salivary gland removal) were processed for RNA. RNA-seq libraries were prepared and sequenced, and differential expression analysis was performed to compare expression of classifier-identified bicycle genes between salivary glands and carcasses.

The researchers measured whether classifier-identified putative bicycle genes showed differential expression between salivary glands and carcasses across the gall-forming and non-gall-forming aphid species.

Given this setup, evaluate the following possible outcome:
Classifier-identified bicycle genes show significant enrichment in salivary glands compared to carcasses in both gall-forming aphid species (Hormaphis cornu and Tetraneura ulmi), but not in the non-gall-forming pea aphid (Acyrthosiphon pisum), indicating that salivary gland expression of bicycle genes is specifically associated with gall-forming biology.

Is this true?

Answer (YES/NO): NO